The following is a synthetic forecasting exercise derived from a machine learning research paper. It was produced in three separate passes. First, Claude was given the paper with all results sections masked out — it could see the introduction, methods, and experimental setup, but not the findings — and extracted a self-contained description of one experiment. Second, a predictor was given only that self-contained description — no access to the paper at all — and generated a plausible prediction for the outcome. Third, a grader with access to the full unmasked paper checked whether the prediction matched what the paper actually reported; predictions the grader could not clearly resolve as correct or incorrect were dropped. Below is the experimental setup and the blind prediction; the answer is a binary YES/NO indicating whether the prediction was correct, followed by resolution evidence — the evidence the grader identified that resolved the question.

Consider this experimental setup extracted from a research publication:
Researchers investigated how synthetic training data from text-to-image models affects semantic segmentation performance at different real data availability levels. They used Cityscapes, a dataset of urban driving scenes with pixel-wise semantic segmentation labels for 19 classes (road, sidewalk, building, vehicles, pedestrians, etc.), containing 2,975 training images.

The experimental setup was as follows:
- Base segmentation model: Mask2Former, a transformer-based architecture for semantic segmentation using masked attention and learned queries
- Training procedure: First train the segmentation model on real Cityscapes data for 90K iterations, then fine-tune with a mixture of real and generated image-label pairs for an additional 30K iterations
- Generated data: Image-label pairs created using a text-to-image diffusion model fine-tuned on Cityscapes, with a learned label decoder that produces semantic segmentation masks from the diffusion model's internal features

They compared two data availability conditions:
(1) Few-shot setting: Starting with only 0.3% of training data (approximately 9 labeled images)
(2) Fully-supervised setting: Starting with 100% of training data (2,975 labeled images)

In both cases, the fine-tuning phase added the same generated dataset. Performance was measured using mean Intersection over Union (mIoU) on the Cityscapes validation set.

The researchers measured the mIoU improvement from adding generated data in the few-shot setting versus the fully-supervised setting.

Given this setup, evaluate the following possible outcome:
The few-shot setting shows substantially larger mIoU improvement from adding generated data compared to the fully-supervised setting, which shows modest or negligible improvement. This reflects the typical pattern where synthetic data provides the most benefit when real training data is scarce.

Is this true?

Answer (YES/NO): NO